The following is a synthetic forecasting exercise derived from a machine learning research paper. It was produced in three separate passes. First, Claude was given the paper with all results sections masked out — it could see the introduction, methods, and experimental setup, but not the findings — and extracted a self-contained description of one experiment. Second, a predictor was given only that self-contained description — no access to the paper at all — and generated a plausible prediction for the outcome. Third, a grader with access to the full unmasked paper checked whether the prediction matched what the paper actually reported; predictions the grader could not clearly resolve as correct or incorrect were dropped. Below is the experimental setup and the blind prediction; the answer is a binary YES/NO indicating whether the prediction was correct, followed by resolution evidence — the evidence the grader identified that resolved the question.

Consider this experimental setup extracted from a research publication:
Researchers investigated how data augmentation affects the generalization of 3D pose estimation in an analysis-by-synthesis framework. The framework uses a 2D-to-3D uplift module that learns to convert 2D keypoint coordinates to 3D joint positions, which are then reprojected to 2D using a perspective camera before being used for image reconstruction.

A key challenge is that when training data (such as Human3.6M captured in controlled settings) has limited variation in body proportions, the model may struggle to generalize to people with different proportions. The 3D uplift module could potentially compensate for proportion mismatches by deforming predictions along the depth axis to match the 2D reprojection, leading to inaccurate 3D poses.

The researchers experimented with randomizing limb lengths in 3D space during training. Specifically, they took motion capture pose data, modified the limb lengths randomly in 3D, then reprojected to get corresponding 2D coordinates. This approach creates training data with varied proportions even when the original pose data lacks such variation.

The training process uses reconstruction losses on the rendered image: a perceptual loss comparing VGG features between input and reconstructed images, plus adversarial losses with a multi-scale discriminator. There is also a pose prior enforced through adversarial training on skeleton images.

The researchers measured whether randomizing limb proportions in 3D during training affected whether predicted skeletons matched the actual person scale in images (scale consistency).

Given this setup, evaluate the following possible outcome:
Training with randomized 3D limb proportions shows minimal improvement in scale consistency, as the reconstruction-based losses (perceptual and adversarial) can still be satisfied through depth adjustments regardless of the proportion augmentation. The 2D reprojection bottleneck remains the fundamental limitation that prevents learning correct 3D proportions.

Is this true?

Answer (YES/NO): NO